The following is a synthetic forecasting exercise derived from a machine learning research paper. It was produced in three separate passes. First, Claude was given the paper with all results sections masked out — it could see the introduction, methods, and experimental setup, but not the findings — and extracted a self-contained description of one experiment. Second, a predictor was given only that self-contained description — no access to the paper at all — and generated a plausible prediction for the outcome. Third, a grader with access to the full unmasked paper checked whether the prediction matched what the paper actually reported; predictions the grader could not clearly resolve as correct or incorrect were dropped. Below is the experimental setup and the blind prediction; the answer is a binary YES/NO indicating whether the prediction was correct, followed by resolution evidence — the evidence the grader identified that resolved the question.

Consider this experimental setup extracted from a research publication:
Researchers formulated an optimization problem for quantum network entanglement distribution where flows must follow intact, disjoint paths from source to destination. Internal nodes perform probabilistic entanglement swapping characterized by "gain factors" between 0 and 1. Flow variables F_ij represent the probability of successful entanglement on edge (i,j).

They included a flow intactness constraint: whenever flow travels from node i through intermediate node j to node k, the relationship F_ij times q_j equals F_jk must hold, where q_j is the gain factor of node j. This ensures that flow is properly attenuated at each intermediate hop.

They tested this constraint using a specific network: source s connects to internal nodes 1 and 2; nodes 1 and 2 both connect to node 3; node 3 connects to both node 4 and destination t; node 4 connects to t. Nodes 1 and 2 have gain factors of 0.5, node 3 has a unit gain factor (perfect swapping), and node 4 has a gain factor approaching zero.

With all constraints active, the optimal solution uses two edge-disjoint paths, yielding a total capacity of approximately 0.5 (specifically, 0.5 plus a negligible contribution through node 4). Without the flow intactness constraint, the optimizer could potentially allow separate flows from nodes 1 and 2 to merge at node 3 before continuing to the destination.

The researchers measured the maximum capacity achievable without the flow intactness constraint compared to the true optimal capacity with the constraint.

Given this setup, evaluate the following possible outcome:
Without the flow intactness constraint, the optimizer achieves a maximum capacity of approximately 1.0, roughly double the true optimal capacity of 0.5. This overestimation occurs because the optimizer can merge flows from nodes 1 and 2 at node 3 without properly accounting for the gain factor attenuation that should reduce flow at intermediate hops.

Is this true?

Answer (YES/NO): YES